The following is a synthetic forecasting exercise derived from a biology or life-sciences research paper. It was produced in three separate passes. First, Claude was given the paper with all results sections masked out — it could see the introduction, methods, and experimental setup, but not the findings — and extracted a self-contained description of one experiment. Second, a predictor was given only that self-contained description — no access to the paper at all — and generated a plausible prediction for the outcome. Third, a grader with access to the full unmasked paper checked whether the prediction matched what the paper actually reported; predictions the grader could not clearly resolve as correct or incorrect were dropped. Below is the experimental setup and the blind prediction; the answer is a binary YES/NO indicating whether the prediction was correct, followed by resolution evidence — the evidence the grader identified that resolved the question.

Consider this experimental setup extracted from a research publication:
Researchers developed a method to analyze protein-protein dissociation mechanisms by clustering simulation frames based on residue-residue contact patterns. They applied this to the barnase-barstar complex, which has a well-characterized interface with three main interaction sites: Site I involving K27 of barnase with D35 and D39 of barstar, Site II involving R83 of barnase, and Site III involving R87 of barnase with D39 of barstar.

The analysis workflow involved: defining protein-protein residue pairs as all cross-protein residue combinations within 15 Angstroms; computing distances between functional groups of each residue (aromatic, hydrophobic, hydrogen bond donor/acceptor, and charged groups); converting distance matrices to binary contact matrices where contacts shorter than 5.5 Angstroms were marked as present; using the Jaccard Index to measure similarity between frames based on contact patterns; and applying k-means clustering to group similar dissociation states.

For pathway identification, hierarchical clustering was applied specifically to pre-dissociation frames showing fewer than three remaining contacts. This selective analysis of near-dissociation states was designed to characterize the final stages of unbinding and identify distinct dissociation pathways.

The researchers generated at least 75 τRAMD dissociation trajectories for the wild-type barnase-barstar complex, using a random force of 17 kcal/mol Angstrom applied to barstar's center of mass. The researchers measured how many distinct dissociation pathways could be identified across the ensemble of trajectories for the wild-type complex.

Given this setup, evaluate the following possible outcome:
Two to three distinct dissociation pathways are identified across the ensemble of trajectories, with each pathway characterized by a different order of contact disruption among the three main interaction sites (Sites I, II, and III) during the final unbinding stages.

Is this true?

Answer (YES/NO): YES